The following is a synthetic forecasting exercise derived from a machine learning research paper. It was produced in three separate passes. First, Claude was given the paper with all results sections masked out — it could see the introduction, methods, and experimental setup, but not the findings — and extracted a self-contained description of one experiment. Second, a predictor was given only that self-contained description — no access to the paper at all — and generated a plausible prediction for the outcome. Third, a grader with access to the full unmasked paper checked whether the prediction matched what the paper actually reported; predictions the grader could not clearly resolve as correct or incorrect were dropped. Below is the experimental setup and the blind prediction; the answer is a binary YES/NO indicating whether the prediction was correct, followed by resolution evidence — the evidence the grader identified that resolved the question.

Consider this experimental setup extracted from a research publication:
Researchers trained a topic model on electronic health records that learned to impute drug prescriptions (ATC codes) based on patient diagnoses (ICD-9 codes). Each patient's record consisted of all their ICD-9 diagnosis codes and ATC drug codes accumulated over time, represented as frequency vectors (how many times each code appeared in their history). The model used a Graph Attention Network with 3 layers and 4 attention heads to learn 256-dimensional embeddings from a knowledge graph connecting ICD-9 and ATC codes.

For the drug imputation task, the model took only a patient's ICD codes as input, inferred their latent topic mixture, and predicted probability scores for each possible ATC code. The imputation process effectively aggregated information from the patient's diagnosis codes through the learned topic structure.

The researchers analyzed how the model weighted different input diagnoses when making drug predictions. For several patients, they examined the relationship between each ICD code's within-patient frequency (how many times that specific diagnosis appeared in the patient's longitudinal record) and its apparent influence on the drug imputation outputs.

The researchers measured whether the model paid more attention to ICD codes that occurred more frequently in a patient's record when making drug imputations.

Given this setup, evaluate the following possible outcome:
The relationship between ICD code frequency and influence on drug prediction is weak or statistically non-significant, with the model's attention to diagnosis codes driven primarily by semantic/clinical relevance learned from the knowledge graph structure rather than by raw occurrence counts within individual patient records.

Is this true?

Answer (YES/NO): NO